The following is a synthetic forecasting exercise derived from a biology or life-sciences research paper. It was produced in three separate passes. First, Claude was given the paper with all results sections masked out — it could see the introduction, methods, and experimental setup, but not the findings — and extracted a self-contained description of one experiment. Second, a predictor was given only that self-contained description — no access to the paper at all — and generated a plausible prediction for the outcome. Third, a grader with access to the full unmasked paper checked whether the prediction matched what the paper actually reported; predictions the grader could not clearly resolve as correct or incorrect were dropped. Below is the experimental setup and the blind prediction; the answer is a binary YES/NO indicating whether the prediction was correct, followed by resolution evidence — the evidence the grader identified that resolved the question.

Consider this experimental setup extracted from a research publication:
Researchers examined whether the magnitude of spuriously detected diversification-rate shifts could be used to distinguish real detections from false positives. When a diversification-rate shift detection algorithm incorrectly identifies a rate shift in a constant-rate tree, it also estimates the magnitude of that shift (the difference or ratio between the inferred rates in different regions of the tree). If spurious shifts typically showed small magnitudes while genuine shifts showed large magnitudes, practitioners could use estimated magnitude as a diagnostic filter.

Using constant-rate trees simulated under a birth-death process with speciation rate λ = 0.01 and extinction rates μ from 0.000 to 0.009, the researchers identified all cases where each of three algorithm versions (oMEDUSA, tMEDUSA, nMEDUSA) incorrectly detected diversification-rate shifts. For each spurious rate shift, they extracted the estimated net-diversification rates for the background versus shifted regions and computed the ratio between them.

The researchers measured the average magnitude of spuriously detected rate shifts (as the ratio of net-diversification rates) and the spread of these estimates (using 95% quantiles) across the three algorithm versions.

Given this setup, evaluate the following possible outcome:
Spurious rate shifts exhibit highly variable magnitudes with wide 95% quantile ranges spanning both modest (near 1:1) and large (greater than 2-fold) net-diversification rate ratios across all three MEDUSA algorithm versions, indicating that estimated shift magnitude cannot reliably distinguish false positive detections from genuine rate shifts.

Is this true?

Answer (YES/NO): YES